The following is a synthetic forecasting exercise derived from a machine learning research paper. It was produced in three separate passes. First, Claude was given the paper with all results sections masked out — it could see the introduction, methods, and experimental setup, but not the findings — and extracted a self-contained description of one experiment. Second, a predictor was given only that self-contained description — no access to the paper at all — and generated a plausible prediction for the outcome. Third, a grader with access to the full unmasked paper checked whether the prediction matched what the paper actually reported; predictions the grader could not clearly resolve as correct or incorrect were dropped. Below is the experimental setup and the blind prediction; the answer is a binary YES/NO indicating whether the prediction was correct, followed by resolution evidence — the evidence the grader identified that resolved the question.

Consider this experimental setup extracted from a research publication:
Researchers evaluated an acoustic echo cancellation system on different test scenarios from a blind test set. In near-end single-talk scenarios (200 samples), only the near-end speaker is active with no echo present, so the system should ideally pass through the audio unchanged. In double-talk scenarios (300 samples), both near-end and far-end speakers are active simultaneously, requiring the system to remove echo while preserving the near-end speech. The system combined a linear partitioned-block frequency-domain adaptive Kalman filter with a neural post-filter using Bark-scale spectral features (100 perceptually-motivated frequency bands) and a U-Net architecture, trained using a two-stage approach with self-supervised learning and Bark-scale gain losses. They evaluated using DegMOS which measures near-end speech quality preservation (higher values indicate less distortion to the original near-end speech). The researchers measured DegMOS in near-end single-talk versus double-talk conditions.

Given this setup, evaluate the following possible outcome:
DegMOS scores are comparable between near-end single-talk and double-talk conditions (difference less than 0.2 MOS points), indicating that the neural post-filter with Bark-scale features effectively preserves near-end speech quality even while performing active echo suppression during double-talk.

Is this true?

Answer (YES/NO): NO